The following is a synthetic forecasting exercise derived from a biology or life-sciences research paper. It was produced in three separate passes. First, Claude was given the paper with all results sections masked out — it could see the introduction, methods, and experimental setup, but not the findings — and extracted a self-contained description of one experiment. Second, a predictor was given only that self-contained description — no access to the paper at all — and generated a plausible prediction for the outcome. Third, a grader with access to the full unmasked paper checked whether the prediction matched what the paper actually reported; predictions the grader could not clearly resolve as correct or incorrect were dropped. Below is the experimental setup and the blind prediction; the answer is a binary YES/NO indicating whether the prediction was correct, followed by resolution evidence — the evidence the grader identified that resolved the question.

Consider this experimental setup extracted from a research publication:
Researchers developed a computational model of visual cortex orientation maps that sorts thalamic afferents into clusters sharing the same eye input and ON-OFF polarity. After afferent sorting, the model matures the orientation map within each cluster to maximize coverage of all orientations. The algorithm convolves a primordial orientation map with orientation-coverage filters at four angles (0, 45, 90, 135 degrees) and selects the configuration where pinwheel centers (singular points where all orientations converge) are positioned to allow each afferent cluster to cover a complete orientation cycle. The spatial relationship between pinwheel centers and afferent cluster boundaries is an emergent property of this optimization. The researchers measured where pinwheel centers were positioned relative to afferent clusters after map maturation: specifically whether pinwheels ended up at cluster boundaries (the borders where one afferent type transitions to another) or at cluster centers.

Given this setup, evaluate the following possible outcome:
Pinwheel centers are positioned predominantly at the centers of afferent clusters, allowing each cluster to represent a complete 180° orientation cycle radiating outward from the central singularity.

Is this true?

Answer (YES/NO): YES